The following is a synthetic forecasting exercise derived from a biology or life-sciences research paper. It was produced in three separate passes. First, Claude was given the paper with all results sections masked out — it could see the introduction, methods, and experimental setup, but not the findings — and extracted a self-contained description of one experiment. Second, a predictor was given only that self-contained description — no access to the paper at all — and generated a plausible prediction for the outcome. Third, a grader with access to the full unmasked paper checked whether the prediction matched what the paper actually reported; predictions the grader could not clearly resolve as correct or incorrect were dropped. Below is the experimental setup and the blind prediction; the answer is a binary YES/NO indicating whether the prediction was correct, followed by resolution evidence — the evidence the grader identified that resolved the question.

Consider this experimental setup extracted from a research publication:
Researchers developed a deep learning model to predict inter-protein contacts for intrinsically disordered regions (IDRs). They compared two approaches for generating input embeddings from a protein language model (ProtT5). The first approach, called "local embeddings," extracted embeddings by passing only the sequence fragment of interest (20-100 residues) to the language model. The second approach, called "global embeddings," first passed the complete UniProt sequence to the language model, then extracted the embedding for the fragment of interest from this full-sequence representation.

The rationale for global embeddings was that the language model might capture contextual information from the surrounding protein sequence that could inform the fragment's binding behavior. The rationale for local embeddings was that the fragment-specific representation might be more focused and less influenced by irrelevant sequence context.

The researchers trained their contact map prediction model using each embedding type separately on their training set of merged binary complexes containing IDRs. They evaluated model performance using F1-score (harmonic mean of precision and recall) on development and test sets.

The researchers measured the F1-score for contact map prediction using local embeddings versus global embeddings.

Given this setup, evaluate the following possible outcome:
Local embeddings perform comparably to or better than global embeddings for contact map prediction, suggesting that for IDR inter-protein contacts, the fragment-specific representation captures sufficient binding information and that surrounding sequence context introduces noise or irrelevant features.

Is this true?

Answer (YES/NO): NO